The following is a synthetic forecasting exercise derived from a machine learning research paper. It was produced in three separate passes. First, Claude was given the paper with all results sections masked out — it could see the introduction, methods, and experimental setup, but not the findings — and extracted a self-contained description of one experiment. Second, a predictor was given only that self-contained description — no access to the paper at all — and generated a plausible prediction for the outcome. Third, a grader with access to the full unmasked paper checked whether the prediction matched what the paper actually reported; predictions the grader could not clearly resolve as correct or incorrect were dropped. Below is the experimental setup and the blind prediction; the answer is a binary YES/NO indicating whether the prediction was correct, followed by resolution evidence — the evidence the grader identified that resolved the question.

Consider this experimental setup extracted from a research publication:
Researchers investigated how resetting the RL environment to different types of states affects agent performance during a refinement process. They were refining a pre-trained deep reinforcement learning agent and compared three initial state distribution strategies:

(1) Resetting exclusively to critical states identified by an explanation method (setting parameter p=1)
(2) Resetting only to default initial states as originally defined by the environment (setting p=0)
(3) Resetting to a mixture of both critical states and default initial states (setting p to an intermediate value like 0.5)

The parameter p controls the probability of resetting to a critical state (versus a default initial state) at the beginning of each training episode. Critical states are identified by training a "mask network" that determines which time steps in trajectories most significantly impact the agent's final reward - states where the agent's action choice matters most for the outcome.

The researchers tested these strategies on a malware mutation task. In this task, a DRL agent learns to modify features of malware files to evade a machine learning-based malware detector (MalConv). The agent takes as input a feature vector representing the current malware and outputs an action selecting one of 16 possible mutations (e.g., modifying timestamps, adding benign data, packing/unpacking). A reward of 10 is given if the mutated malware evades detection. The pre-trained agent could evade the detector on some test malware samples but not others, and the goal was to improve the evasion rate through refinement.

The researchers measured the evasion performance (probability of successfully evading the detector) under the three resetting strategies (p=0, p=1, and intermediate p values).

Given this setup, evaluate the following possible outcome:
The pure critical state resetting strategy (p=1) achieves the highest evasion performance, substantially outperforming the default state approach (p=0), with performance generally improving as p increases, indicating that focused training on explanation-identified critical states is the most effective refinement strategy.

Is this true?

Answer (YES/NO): NO